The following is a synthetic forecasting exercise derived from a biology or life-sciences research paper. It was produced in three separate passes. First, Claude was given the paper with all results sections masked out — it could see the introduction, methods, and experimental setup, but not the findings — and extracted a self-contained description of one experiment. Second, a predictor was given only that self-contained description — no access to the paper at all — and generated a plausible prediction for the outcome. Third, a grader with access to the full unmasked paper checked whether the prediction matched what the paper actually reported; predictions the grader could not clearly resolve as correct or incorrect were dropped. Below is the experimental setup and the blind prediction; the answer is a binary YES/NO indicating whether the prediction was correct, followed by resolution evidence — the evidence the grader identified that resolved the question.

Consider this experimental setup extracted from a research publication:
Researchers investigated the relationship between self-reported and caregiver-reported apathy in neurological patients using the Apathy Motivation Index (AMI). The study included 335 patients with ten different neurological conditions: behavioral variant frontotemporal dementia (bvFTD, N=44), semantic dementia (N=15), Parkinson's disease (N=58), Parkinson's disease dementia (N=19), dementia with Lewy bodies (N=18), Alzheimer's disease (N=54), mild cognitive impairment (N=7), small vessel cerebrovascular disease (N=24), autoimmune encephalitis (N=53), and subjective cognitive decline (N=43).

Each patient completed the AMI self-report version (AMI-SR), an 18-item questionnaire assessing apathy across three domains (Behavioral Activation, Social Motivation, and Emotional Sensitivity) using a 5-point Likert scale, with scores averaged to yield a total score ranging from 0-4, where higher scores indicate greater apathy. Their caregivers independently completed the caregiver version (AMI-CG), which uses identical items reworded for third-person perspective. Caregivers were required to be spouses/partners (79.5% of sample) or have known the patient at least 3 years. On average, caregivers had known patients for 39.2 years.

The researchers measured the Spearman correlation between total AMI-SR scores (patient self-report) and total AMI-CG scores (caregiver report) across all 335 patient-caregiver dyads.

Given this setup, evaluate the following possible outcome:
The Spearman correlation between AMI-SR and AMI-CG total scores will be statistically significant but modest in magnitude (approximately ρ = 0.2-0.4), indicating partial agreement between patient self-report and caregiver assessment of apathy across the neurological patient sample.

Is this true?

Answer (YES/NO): YES